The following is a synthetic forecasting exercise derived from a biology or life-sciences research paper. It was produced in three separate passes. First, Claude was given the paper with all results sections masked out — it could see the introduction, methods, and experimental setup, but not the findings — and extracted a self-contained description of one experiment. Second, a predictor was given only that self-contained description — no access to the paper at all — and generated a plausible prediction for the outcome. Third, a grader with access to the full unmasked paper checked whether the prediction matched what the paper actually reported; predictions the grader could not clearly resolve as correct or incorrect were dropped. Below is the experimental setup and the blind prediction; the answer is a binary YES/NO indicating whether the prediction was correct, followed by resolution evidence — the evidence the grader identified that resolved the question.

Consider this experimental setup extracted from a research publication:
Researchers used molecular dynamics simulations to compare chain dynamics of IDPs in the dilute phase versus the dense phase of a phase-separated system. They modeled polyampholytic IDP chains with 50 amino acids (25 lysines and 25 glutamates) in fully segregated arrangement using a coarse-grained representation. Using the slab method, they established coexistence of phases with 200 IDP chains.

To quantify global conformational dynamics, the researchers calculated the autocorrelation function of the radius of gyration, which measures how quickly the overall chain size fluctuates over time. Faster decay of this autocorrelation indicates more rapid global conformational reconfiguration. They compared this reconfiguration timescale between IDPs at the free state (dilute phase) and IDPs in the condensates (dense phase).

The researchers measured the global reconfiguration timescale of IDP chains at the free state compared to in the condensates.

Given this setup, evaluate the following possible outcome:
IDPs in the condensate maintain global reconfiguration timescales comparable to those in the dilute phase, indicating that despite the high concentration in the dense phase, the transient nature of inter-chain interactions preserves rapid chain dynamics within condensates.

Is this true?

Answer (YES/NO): NO